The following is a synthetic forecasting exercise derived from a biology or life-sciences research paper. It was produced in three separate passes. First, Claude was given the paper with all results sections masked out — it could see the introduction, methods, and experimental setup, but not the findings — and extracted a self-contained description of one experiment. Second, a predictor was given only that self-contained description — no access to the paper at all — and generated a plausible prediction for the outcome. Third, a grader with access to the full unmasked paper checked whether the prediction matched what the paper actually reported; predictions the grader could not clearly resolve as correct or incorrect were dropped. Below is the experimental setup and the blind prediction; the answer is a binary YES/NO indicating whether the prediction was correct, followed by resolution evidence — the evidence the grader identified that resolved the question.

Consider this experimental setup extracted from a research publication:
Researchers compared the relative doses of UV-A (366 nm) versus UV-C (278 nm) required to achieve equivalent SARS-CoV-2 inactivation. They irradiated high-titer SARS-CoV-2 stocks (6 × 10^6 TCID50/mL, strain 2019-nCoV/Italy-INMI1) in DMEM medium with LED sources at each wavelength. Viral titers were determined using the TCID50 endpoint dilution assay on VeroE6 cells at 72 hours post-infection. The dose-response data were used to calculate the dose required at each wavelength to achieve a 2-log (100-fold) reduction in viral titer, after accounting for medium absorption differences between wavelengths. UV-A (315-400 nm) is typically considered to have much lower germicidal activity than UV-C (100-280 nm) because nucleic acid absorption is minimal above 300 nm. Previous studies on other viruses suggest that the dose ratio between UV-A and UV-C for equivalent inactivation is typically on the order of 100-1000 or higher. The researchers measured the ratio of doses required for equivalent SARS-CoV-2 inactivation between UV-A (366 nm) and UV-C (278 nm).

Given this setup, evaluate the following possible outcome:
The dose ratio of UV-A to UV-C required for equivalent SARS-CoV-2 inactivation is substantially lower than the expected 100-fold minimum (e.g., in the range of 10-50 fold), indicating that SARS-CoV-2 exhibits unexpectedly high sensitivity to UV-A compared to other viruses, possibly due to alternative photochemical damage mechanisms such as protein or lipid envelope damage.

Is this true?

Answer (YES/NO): NO